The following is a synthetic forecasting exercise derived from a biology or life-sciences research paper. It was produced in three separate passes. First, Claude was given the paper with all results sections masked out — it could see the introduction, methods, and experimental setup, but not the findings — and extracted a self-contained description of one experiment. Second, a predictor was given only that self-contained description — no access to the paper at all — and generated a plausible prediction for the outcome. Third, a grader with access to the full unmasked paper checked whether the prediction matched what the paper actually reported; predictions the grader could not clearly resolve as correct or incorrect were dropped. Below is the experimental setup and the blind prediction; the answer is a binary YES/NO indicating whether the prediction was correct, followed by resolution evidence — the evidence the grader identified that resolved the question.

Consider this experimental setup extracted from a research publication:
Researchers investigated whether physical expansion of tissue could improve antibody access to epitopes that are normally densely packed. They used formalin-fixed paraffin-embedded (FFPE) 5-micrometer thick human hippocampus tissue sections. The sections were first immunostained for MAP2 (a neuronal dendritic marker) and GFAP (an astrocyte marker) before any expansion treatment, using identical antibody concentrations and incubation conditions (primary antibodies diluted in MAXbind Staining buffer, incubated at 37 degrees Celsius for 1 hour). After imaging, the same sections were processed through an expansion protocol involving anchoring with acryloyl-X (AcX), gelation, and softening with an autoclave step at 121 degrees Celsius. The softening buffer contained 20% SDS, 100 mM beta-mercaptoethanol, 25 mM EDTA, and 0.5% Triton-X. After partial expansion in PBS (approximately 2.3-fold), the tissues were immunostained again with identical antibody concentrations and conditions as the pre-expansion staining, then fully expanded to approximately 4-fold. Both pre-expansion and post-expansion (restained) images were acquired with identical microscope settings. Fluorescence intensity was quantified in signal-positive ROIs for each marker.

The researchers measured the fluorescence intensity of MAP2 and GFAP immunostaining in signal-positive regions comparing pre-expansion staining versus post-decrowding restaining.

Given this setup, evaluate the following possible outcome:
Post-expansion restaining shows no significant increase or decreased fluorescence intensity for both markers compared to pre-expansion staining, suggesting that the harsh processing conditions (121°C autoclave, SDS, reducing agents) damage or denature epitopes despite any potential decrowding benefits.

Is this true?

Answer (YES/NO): NO